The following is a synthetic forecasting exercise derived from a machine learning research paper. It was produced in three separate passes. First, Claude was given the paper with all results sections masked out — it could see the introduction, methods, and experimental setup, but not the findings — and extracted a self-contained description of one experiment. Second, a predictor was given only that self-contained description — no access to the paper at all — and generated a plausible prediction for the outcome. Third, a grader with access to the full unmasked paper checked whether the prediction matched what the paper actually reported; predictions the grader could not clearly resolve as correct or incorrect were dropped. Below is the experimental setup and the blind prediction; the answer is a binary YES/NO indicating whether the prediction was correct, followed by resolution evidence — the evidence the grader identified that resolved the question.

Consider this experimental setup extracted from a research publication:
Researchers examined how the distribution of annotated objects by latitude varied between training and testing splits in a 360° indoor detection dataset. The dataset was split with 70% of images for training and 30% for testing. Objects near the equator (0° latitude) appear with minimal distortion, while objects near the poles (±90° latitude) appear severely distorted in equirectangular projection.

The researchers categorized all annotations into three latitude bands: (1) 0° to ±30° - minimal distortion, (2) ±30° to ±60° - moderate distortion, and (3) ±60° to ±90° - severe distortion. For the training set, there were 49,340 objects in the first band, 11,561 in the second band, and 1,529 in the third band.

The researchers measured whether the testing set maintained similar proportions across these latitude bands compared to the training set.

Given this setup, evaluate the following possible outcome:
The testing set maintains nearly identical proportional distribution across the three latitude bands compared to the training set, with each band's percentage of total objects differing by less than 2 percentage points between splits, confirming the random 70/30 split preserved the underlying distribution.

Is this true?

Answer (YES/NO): YES